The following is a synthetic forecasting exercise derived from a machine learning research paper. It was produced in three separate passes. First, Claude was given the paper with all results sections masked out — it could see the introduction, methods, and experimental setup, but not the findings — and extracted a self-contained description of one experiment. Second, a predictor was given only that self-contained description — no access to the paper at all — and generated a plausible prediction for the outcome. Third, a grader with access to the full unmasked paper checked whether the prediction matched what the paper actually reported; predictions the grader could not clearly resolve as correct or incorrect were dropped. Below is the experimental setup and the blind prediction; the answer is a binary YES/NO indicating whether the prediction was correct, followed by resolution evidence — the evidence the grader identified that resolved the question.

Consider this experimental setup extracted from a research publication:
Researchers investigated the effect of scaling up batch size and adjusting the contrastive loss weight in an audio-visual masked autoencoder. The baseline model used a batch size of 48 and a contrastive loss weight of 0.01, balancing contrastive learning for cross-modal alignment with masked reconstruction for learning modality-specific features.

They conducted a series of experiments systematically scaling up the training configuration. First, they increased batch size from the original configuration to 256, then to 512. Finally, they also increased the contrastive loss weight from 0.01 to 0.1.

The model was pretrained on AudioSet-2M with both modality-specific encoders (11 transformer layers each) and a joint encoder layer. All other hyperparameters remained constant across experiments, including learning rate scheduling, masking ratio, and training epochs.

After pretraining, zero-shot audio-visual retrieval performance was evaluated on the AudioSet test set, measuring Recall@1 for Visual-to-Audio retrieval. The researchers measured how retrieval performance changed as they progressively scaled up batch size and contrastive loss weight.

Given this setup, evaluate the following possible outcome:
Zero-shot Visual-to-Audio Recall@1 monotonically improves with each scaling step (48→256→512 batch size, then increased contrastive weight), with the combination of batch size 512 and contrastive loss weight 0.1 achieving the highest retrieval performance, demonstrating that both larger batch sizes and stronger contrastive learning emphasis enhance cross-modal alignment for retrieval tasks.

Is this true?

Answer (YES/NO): YES